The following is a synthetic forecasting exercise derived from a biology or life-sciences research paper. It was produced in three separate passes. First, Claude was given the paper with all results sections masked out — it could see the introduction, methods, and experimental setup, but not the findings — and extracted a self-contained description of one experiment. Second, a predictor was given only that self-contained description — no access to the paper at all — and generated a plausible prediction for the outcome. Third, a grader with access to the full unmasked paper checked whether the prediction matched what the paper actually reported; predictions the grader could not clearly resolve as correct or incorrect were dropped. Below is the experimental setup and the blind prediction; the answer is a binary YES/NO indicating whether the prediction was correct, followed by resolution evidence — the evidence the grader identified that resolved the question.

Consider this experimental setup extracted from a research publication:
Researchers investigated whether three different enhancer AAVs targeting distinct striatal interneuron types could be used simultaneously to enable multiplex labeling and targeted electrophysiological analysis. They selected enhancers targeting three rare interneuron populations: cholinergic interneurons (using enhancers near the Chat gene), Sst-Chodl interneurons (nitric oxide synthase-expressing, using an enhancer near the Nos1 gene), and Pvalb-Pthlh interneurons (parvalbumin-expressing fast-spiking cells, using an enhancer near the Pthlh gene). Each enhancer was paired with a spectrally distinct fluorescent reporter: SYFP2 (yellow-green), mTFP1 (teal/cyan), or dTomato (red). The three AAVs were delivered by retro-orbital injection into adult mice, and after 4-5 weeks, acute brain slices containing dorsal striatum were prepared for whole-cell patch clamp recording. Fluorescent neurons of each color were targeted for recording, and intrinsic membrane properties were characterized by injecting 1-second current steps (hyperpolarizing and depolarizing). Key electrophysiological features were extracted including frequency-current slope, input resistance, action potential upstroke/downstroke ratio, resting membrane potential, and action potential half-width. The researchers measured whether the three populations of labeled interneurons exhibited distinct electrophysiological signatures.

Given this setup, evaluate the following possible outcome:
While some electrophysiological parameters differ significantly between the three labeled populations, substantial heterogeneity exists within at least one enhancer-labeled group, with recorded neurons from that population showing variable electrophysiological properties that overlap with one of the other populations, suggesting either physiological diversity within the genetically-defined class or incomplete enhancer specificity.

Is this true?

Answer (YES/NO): NO